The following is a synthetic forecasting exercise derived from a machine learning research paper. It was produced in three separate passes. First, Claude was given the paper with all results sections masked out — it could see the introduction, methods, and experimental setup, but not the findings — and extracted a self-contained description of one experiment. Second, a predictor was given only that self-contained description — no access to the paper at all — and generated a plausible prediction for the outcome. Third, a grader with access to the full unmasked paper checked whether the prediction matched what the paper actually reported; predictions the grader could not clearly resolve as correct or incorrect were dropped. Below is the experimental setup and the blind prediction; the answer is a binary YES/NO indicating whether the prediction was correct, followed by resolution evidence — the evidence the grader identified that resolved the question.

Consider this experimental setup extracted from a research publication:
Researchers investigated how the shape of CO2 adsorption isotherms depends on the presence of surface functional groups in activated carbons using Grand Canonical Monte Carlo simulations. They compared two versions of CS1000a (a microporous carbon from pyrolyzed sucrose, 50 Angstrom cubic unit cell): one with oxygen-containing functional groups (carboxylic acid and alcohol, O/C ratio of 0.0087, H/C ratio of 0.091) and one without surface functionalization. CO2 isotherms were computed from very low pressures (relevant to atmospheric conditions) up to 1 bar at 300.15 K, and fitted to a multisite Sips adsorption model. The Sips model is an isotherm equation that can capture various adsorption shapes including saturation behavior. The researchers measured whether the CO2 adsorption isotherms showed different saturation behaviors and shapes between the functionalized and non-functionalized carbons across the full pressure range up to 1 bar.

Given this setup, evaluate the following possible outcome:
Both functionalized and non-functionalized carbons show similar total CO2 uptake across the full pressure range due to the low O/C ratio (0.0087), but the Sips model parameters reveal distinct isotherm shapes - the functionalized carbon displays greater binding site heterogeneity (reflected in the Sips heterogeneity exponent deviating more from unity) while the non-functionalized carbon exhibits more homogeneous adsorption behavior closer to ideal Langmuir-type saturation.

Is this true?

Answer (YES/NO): NO